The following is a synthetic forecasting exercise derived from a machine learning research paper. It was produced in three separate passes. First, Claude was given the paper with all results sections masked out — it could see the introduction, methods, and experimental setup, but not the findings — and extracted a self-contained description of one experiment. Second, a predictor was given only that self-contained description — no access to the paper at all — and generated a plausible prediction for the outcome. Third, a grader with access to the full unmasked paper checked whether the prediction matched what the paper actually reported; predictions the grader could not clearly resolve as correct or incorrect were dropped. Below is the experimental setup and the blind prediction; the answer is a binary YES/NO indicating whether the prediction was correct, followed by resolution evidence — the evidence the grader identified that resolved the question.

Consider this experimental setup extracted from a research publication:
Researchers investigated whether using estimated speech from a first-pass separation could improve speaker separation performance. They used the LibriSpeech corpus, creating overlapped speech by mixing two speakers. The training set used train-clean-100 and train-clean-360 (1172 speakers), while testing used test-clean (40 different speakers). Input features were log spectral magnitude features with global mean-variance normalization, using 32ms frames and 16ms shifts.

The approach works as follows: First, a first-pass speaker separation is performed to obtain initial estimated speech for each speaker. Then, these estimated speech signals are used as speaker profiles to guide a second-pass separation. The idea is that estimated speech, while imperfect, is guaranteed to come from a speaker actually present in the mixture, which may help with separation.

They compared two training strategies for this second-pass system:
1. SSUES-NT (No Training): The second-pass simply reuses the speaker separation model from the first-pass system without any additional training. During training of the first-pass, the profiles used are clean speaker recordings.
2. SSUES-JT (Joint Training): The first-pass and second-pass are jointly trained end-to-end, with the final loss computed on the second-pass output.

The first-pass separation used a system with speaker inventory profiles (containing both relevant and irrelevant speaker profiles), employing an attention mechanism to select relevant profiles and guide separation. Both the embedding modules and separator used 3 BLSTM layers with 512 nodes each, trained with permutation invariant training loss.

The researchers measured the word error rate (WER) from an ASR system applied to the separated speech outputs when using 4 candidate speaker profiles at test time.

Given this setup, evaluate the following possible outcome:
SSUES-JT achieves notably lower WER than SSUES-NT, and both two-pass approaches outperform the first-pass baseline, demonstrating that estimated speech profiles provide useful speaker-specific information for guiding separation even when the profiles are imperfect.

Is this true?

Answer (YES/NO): NO